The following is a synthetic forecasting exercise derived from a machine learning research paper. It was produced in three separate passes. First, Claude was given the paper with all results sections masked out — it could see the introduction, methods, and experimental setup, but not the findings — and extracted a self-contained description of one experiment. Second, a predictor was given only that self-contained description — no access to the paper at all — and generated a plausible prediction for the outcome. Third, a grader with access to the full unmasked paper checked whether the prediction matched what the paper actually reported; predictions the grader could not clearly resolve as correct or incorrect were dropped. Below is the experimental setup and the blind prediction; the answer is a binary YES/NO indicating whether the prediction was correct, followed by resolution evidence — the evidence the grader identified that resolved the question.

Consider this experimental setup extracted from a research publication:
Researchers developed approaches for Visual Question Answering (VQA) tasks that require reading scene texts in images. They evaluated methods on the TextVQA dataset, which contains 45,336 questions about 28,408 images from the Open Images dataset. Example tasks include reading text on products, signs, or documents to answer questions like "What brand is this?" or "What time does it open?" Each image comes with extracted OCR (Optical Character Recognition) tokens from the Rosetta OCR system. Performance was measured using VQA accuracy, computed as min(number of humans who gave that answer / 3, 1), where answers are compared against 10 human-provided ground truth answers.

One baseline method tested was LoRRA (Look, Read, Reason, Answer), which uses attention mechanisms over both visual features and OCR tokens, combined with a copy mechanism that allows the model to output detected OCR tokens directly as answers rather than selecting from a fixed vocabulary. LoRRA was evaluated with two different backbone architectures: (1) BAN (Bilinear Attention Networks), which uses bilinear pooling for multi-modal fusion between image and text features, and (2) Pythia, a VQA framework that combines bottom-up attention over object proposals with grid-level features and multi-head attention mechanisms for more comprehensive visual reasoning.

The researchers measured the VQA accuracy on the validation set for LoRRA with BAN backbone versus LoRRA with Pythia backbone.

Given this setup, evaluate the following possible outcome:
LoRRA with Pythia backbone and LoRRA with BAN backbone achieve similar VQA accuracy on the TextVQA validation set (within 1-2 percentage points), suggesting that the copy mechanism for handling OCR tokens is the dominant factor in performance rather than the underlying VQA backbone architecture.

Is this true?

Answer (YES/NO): NO